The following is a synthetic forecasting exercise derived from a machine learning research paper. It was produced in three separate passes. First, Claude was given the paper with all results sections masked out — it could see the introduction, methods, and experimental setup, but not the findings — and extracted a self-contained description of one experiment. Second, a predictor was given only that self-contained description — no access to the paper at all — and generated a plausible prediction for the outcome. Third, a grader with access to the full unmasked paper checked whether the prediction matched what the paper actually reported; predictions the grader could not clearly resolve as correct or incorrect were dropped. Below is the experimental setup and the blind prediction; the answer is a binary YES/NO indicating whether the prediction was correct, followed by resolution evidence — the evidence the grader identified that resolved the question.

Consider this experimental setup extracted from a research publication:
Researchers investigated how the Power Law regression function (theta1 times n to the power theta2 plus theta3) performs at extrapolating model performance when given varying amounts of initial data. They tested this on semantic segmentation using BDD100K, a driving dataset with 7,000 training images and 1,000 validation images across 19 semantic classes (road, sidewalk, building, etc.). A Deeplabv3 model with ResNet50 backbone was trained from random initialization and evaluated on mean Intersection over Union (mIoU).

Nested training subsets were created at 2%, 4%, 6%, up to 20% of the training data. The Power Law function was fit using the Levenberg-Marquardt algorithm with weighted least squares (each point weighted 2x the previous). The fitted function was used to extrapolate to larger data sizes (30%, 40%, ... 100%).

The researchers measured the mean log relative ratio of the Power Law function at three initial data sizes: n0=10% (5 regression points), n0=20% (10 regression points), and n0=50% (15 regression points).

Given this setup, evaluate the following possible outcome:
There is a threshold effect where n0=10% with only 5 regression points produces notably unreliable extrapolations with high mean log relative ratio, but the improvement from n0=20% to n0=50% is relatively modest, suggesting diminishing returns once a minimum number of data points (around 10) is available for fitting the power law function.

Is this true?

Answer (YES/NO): YES